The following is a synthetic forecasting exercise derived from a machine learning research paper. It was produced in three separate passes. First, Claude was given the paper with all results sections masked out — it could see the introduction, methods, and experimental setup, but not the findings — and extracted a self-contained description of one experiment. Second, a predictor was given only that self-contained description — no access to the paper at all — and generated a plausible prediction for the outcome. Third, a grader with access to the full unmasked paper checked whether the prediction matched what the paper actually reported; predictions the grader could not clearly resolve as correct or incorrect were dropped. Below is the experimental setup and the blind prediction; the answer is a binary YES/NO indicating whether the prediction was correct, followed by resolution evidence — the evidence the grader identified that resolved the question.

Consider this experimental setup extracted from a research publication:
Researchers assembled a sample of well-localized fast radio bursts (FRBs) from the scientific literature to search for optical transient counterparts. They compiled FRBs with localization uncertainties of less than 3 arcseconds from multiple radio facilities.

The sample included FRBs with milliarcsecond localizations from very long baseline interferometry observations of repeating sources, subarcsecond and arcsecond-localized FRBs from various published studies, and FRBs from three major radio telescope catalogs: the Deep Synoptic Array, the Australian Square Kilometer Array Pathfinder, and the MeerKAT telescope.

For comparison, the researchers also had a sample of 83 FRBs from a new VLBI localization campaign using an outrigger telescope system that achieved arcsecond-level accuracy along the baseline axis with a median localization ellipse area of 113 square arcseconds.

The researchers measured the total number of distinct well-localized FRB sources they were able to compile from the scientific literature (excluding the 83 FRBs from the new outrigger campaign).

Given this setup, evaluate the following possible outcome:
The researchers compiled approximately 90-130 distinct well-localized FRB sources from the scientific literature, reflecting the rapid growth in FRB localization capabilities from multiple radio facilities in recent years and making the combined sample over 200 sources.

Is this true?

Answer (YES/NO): NO